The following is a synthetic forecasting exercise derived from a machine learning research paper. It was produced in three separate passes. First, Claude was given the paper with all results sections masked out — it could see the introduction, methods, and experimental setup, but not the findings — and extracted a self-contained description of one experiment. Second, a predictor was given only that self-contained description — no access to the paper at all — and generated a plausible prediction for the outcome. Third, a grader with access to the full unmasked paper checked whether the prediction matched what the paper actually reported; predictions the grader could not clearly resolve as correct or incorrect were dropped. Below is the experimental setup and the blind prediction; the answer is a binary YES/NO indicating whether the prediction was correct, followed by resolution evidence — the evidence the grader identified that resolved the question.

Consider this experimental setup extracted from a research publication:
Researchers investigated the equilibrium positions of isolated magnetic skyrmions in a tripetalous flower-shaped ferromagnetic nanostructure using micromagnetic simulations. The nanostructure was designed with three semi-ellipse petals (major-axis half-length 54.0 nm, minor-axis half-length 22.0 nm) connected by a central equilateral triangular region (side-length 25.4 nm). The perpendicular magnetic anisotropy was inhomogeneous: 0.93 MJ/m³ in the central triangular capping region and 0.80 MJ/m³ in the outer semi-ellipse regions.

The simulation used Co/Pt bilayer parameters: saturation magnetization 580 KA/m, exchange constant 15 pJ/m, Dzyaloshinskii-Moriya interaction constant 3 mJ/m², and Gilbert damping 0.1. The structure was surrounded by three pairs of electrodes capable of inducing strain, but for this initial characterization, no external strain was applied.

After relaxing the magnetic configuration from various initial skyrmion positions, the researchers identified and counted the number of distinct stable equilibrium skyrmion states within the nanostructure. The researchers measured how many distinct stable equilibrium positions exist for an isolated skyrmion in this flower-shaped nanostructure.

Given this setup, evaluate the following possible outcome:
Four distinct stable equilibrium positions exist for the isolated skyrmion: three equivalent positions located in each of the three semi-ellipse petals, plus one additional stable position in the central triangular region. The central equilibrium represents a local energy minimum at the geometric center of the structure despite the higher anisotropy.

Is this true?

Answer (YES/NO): NO